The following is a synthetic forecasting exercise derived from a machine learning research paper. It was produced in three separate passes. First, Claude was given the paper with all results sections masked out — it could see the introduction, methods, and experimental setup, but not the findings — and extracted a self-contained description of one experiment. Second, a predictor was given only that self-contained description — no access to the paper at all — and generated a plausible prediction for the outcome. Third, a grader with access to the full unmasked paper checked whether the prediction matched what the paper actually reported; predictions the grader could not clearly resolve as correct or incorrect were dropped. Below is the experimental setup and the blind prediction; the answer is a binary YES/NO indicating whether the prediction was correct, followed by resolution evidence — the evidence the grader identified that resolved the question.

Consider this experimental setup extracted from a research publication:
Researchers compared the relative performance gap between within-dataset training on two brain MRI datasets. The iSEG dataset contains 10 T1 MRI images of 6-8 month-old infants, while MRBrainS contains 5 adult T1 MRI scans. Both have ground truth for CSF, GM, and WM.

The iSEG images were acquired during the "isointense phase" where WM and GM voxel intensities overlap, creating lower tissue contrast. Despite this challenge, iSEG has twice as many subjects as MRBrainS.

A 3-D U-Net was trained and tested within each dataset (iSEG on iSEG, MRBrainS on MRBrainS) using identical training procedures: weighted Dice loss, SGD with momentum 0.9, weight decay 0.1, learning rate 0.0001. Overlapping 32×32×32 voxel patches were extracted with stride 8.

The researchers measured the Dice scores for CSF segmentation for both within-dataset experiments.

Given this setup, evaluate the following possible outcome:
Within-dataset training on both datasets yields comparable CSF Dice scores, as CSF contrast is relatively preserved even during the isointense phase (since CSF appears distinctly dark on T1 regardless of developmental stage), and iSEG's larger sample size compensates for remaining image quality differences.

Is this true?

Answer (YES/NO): NO